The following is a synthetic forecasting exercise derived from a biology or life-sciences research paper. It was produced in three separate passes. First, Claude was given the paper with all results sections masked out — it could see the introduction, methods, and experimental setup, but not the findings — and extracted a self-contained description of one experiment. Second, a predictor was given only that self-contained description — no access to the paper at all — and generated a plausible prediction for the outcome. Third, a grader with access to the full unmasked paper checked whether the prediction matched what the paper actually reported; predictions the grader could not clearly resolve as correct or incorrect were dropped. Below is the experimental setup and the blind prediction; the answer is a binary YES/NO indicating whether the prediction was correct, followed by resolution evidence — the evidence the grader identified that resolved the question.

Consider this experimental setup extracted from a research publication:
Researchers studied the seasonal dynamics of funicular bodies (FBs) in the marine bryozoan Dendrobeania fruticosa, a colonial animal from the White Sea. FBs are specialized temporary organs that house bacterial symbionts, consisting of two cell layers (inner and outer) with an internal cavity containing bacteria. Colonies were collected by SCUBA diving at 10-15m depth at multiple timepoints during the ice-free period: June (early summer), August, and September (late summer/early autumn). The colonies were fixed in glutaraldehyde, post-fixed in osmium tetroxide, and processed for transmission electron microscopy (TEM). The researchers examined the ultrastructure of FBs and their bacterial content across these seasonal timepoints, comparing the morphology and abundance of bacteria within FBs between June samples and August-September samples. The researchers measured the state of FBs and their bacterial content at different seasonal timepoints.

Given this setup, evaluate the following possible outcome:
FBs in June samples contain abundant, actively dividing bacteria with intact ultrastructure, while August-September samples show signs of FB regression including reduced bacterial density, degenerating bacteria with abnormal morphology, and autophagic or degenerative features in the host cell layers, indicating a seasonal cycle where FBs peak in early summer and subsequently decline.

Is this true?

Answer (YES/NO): YES